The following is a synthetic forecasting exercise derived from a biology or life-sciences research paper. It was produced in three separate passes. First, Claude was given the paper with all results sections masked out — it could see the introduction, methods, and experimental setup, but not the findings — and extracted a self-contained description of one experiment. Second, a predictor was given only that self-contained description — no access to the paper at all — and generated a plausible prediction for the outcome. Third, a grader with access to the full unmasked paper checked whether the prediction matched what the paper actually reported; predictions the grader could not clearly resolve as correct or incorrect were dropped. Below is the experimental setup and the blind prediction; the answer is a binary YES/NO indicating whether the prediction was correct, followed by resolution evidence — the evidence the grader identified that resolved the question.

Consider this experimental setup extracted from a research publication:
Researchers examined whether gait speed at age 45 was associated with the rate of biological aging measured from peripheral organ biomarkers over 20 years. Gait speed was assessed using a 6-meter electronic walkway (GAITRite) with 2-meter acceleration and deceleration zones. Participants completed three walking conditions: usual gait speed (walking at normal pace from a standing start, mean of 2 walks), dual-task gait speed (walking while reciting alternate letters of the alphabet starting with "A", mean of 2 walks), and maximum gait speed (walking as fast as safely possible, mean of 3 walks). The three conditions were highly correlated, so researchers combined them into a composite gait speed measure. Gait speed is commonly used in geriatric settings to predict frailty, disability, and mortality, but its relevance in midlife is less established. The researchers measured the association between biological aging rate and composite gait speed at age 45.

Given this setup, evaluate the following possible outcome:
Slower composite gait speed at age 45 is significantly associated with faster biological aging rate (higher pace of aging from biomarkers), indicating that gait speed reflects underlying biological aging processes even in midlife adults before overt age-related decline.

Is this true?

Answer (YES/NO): YES